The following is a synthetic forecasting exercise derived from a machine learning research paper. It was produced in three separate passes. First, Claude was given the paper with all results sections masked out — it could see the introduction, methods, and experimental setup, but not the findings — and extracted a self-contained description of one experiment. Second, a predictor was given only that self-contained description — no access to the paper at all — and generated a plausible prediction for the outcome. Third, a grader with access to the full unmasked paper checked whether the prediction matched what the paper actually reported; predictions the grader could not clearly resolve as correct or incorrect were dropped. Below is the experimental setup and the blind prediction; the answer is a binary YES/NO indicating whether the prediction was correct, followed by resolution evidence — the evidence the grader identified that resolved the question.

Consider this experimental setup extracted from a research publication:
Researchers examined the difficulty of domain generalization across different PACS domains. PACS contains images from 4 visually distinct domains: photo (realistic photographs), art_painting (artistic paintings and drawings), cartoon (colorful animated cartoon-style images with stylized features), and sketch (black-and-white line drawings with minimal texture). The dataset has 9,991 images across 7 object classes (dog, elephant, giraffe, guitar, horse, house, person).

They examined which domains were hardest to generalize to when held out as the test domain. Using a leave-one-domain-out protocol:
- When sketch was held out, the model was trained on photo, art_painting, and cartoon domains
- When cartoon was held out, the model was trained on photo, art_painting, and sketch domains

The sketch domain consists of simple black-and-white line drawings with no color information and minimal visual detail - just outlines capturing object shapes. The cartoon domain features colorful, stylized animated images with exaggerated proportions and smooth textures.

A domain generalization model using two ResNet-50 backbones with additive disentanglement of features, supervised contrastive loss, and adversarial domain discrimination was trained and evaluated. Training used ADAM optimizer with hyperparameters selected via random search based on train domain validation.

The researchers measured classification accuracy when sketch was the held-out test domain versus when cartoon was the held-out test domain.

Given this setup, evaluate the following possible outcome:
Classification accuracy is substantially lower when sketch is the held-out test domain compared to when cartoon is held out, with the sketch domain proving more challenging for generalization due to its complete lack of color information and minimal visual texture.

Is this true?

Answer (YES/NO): NO